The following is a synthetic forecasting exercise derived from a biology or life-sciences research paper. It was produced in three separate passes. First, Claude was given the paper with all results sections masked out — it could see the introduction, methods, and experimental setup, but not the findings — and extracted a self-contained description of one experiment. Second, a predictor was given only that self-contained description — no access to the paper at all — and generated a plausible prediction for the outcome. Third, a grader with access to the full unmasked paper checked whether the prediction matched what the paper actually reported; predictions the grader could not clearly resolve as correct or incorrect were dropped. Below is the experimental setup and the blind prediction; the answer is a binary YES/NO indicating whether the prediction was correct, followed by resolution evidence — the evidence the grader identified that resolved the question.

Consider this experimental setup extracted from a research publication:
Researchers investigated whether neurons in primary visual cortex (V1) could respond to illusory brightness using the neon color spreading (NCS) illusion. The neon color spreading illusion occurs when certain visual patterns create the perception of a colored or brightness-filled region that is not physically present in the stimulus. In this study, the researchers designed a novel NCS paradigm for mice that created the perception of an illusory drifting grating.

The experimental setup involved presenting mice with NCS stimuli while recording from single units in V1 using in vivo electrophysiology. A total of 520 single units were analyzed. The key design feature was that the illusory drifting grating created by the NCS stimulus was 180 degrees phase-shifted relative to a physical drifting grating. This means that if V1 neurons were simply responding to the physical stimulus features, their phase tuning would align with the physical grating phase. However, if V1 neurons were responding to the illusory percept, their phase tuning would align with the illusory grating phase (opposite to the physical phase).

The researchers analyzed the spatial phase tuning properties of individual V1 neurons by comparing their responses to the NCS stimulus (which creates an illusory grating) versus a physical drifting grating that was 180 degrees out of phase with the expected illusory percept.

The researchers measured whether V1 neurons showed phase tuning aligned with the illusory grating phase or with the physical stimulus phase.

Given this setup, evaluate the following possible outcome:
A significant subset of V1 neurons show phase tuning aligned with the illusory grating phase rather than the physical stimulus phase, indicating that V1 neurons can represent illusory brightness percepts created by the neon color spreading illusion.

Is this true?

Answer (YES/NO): YES